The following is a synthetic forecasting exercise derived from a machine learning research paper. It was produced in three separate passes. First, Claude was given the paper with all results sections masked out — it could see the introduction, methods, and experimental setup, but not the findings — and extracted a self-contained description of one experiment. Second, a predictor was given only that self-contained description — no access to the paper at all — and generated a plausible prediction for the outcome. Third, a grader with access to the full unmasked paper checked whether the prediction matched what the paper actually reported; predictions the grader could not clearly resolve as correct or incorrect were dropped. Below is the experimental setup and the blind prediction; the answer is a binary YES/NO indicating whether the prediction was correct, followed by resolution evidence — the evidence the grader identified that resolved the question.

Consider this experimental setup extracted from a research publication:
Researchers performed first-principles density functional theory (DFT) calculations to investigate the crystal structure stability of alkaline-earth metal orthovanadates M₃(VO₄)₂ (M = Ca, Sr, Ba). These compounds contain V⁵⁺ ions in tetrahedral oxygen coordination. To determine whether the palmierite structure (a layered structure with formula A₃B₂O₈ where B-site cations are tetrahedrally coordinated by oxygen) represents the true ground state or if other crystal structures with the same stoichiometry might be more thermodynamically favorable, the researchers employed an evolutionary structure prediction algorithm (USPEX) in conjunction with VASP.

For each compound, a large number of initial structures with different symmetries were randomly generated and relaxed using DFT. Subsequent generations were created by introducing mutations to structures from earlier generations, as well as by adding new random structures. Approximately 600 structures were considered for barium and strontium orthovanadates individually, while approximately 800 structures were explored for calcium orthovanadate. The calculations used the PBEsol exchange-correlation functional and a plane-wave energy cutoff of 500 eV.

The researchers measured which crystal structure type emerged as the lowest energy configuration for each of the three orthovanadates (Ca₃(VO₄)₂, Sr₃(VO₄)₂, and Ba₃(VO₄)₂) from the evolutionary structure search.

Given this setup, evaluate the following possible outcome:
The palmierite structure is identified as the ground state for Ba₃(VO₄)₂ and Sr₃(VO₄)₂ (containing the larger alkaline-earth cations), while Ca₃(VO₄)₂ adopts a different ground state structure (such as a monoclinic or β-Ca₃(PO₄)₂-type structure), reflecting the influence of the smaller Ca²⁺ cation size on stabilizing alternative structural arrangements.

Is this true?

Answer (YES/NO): NO